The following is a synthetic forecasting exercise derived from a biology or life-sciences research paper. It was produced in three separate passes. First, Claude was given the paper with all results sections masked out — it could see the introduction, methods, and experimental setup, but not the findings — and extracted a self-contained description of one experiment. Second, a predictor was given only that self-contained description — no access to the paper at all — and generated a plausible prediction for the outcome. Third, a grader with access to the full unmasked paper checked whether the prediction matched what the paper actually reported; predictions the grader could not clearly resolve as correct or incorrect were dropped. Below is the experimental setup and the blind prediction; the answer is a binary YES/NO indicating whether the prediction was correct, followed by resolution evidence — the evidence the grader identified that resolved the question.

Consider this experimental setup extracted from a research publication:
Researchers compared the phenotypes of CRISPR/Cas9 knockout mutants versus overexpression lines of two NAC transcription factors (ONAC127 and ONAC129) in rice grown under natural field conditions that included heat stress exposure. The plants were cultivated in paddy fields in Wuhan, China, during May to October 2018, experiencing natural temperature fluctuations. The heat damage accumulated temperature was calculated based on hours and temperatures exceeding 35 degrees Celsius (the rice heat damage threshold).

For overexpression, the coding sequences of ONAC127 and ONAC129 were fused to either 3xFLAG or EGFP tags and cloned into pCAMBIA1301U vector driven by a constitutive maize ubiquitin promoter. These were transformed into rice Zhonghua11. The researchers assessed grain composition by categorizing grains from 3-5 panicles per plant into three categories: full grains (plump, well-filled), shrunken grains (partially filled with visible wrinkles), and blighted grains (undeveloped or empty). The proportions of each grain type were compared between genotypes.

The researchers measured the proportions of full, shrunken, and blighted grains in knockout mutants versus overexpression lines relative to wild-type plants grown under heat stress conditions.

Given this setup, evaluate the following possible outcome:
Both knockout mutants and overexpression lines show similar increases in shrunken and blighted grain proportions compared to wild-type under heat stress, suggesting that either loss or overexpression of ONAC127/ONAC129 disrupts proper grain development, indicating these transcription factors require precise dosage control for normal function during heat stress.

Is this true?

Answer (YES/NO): NO